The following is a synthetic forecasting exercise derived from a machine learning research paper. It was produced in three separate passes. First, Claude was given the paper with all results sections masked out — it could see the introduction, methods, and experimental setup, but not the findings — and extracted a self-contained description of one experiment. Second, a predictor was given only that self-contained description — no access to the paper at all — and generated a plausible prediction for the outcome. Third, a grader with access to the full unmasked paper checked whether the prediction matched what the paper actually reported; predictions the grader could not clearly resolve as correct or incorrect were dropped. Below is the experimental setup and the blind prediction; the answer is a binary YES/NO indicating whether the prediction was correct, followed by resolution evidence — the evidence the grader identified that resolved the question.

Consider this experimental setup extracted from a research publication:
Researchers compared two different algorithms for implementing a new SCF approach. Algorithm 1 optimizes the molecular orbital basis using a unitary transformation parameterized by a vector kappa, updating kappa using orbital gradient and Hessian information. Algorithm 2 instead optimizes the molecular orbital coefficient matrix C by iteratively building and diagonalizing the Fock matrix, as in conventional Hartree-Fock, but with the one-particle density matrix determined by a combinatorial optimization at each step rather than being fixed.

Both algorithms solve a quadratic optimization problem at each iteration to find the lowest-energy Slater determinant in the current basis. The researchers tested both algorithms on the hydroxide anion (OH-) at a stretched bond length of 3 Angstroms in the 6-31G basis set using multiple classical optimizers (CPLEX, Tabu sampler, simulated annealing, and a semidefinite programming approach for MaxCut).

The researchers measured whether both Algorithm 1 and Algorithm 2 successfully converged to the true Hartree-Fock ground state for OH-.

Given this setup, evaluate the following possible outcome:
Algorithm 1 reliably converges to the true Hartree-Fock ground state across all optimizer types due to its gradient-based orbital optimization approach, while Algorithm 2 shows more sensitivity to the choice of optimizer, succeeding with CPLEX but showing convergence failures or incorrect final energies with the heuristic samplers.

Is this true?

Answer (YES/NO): NO